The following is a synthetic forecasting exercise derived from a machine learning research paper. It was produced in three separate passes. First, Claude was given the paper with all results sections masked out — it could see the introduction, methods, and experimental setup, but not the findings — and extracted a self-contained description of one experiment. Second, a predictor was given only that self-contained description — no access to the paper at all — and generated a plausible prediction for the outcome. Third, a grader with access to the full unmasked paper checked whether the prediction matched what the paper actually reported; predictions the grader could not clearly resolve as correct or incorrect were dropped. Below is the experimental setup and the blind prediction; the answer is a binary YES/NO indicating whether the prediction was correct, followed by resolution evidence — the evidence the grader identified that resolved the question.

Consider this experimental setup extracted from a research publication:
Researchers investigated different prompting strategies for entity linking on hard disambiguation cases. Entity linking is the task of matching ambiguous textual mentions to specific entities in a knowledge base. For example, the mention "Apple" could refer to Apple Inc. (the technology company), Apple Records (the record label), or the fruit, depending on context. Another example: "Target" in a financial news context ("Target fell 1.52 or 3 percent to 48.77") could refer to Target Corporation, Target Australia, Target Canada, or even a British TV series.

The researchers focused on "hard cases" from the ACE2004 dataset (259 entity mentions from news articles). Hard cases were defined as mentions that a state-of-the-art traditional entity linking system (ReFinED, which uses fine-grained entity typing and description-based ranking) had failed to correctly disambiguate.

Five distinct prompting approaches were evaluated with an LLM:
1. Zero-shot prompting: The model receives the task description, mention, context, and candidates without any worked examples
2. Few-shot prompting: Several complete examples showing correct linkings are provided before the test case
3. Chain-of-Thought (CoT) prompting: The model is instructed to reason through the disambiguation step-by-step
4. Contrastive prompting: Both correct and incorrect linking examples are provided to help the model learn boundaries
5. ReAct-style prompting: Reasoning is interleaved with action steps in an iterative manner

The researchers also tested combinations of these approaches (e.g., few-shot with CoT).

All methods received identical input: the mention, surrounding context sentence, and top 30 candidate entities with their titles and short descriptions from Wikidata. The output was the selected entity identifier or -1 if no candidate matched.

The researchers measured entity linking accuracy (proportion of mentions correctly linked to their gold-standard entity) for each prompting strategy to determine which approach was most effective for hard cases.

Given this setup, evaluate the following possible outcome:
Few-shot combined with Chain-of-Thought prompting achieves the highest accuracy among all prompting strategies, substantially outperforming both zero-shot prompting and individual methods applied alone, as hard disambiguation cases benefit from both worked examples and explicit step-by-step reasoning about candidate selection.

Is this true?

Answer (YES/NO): YES